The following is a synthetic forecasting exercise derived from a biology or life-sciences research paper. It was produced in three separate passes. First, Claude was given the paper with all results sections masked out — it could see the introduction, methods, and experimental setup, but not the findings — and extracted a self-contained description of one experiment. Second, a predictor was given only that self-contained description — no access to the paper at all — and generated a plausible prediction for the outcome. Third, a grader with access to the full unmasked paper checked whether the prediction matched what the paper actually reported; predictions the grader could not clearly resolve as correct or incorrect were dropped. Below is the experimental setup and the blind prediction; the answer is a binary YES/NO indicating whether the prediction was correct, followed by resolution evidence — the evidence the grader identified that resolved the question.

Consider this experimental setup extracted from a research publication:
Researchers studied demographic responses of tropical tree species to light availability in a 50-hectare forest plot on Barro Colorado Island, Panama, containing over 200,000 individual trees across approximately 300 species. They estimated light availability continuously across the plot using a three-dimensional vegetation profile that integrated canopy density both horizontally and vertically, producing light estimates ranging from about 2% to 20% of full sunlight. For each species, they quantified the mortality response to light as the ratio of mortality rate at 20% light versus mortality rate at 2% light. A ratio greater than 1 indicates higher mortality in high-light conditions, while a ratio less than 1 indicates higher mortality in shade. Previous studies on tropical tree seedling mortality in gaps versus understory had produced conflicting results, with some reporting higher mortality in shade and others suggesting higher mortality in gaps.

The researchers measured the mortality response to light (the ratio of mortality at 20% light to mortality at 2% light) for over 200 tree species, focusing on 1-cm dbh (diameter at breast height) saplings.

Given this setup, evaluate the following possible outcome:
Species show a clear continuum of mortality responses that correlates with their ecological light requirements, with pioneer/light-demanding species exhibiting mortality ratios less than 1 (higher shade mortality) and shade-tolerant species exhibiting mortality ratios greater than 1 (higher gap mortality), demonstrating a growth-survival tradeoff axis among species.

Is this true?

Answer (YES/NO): NO